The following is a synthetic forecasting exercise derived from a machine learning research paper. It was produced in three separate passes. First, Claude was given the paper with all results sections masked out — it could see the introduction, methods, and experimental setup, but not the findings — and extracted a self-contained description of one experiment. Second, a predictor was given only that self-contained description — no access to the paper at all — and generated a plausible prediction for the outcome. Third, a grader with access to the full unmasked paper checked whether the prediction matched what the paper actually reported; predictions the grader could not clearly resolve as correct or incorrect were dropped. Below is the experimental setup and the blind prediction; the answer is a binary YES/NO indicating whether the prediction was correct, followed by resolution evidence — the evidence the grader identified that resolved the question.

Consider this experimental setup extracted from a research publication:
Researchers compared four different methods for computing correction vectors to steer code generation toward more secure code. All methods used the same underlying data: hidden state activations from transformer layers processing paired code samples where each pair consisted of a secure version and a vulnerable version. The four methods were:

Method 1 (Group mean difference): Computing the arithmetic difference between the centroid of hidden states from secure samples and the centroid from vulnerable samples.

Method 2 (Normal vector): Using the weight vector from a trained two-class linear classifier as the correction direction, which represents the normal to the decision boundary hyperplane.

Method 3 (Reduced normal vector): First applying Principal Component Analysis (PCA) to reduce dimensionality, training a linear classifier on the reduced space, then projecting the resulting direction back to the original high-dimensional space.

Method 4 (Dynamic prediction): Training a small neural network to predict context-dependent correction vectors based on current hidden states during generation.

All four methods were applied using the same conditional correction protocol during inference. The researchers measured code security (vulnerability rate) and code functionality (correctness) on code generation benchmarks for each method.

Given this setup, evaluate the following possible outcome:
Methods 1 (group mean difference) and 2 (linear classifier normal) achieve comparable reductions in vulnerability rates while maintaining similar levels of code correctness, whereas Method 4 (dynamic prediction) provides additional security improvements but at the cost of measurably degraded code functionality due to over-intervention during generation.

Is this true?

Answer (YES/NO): NO